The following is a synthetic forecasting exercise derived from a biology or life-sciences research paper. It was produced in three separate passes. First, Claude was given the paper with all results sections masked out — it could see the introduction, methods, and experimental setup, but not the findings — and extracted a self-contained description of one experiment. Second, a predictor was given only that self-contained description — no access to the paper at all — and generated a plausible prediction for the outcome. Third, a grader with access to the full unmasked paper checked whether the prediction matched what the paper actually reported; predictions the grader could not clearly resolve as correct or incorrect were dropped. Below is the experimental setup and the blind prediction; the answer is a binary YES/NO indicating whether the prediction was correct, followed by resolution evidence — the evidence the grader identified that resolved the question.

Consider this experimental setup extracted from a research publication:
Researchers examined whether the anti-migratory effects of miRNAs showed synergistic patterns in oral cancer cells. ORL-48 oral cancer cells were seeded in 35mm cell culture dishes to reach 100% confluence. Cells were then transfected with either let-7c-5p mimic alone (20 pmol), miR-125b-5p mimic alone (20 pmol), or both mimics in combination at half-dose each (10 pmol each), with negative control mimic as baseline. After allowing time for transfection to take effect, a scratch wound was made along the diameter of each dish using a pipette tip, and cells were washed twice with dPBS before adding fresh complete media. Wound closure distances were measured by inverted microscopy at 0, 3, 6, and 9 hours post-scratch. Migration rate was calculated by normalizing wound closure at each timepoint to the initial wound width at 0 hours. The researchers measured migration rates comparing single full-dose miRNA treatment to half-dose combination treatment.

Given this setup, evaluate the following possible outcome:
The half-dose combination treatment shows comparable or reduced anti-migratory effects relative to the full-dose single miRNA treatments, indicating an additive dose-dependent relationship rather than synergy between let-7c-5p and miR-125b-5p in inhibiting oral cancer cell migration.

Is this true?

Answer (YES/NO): NO